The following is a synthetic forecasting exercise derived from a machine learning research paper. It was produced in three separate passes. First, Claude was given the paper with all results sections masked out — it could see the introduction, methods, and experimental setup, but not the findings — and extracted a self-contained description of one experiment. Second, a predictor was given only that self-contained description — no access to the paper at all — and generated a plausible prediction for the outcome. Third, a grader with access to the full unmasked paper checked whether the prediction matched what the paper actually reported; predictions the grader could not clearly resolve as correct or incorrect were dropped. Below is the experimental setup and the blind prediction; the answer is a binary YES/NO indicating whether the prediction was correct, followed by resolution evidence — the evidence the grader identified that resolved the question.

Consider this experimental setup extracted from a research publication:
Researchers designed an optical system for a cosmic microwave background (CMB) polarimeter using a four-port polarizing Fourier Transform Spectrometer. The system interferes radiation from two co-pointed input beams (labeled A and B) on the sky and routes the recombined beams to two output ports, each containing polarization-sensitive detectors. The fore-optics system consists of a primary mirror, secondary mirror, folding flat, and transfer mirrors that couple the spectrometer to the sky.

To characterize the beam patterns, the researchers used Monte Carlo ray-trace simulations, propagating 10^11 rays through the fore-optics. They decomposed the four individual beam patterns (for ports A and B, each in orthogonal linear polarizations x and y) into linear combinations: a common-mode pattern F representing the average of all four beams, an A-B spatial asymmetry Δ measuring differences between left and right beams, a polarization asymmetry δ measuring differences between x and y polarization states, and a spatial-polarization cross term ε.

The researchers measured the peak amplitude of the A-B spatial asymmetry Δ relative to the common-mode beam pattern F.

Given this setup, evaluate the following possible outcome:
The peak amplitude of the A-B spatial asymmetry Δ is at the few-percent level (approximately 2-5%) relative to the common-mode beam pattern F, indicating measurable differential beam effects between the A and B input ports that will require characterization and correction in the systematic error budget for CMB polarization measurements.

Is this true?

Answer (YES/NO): YES